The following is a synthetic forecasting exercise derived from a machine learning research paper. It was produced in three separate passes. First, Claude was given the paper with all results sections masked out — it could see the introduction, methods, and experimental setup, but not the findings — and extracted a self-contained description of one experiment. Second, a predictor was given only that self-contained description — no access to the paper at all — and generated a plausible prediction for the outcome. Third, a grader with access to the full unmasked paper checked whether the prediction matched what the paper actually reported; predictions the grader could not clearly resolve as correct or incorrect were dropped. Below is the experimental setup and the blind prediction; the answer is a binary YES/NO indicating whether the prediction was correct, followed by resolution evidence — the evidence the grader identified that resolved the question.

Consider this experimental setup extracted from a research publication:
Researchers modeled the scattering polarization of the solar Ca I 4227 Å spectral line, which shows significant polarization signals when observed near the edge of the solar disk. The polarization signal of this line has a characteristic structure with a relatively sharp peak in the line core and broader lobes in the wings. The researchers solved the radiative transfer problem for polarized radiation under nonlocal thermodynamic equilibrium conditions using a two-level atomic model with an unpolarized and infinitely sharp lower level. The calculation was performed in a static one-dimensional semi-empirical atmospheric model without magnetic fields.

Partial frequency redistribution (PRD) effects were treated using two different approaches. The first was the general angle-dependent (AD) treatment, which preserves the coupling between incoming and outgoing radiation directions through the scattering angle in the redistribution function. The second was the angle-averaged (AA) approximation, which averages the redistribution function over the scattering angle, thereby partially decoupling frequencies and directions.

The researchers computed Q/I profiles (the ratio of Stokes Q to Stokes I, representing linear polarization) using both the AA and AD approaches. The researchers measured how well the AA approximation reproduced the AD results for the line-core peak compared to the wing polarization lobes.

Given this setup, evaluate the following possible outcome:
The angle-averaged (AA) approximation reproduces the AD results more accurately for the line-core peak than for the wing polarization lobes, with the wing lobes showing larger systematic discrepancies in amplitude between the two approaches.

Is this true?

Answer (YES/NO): NO